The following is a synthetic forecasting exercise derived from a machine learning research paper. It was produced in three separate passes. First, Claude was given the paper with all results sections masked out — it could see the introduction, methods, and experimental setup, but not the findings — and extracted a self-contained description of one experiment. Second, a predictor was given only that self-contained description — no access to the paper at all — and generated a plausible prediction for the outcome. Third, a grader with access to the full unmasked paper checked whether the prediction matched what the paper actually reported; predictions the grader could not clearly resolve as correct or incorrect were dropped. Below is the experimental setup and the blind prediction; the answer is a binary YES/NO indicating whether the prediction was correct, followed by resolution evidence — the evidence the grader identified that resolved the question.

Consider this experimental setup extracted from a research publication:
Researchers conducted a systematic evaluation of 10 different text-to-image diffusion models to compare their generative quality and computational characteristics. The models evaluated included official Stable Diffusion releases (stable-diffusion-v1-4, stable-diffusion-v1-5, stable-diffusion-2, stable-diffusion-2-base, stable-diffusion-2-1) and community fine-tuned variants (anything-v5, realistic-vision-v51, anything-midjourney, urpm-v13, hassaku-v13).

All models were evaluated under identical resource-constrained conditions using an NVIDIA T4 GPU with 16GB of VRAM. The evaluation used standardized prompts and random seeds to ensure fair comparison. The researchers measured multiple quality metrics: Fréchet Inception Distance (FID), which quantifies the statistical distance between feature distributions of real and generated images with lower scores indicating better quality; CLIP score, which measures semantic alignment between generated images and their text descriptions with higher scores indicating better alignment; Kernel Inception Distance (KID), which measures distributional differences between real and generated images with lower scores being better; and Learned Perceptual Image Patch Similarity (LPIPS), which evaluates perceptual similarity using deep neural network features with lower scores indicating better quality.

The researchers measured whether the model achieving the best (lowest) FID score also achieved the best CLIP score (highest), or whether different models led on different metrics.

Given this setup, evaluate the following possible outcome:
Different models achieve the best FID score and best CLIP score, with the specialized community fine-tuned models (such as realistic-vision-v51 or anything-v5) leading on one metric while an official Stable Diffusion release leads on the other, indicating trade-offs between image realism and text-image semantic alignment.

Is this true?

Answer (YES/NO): YES